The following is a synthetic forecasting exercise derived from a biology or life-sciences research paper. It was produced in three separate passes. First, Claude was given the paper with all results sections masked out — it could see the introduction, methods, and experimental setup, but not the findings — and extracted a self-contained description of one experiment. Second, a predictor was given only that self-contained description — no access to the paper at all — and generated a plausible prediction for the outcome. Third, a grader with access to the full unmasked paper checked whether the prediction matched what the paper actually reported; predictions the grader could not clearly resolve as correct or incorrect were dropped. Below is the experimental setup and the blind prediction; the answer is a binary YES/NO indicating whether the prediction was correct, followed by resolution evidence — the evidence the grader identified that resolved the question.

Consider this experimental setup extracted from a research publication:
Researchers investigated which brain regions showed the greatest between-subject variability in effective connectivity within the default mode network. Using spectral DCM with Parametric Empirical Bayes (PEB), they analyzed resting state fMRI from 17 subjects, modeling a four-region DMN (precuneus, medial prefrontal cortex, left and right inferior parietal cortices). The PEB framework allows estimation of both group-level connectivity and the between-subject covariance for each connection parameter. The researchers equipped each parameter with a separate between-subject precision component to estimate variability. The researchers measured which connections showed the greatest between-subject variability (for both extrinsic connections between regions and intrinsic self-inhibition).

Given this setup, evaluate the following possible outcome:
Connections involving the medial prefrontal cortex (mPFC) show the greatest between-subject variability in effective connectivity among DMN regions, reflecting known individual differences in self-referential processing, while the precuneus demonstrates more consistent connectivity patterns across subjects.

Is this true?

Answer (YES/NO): NO